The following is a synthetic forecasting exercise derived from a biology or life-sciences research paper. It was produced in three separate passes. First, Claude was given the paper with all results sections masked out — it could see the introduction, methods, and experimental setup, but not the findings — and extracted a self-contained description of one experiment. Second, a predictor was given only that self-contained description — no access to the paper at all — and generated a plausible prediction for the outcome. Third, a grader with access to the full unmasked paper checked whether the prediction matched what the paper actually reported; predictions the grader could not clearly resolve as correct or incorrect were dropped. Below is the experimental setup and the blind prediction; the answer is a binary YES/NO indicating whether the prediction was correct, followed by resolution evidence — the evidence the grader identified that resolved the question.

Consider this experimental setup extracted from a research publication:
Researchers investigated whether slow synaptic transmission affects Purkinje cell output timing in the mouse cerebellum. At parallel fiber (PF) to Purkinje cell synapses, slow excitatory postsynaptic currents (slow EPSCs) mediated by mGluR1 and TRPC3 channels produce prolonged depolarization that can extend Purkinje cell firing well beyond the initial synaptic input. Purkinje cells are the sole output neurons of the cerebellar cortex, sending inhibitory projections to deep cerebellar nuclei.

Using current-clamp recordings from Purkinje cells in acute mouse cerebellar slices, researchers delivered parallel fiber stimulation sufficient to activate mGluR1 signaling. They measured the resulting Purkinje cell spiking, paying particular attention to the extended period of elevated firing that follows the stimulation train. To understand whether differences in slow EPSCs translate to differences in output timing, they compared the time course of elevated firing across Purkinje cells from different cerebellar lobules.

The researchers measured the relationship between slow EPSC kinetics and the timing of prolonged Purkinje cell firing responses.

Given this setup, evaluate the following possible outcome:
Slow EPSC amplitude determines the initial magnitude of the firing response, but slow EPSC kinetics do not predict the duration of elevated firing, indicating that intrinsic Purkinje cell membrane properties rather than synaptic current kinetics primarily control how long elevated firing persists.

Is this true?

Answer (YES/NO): NO